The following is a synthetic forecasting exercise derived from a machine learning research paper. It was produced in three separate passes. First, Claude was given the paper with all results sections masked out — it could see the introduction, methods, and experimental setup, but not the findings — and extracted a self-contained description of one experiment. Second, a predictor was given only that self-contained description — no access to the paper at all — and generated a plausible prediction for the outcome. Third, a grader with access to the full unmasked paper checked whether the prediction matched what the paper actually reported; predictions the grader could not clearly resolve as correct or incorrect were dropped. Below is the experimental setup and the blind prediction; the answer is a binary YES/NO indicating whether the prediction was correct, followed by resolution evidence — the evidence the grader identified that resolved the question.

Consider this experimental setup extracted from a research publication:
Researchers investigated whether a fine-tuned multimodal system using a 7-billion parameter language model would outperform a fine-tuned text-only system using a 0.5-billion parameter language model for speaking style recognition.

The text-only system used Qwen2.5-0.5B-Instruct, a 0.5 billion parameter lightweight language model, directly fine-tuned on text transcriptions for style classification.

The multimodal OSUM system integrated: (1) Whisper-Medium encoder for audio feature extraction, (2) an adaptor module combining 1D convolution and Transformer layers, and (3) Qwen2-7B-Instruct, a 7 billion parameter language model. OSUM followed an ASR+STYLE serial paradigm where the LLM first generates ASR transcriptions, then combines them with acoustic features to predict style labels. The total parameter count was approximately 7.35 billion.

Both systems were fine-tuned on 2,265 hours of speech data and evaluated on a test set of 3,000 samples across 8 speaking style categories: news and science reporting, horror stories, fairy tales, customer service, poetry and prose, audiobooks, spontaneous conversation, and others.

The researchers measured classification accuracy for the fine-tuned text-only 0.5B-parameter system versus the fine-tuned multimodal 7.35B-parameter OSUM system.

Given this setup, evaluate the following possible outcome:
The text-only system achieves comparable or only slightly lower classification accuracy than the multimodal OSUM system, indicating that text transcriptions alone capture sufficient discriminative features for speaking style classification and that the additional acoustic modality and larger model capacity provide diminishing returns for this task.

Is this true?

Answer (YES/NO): YES